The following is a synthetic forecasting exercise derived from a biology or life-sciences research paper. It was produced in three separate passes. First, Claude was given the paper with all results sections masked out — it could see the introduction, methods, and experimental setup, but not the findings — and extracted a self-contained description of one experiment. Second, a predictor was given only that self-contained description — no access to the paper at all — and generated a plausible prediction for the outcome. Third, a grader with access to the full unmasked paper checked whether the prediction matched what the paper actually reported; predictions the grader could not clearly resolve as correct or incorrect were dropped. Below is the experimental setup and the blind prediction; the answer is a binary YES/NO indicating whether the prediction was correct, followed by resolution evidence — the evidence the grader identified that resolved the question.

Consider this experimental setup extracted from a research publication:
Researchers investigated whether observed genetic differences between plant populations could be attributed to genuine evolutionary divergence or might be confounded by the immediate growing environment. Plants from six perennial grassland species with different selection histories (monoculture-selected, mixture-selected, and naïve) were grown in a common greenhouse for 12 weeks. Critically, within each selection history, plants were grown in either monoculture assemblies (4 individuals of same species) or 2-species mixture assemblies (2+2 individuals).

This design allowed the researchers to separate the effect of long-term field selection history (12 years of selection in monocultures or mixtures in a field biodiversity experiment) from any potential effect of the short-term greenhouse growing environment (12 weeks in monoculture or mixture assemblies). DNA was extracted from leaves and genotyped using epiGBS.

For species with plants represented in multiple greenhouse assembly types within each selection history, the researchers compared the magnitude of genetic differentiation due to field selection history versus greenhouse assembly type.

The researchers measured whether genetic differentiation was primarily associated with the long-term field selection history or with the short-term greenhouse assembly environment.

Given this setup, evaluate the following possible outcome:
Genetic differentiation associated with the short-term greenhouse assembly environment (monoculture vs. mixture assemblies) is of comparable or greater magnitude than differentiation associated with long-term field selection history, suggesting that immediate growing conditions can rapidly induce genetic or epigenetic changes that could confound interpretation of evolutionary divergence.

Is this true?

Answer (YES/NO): NO